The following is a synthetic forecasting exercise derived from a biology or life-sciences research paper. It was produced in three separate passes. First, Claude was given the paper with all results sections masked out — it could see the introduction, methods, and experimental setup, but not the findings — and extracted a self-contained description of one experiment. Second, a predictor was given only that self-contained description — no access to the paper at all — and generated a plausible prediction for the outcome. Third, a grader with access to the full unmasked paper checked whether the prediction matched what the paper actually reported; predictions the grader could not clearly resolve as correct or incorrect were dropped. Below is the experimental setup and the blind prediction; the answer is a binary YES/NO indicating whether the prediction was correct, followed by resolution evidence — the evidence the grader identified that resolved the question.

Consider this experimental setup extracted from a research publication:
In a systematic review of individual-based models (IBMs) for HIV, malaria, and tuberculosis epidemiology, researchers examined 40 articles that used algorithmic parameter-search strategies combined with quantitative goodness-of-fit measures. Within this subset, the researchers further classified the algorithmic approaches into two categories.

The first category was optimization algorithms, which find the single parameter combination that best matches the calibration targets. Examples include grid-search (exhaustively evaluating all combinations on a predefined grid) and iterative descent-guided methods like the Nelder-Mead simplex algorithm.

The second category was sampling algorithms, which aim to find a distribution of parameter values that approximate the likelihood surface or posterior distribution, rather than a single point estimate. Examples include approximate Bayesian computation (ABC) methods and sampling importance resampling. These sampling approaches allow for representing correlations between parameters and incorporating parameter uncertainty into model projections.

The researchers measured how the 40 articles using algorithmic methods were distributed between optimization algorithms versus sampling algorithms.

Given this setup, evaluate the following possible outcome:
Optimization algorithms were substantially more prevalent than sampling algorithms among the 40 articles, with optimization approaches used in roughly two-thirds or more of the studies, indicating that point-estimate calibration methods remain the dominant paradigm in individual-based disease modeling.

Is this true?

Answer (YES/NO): NO